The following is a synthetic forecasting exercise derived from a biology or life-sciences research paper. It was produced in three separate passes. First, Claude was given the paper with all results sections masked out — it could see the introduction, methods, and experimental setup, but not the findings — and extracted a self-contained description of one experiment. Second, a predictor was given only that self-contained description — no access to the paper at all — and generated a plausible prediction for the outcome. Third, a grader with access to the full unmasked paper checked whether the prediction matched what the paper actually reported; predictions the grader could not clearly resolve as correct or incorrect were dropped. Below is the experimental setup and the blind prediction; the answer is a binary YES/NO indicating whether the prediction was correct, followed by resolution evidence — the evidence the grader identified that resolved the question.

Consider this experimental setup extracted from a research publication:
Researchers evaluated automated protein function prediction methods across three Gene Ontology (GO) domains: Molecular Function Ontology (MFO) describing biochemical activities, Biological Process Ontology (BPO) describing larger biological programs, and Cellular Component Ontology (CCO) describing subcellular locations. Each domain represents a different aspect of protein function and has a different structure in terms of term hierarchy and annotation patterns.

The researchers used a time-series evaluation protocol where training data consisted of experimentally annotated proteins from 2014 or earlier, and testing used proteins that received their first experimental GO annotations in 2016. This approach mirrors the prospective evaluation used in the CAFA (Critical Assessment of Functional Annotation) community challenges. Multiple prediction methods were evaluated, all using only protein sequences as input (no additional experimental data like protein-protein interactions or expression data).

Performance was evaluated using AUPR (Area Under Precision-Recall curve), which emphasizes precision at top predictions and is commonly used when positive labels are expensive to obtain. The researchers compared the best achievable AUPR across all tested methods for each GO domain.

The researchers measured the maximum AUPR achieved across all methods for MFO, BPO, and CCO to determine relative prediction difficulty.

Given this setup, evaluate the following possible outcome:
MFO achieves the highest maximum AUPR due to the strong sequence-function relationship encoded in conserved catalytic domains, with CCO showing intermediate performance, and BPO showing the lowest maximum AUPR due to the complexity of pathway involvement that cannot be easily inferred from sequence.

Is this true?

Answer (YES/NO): NO